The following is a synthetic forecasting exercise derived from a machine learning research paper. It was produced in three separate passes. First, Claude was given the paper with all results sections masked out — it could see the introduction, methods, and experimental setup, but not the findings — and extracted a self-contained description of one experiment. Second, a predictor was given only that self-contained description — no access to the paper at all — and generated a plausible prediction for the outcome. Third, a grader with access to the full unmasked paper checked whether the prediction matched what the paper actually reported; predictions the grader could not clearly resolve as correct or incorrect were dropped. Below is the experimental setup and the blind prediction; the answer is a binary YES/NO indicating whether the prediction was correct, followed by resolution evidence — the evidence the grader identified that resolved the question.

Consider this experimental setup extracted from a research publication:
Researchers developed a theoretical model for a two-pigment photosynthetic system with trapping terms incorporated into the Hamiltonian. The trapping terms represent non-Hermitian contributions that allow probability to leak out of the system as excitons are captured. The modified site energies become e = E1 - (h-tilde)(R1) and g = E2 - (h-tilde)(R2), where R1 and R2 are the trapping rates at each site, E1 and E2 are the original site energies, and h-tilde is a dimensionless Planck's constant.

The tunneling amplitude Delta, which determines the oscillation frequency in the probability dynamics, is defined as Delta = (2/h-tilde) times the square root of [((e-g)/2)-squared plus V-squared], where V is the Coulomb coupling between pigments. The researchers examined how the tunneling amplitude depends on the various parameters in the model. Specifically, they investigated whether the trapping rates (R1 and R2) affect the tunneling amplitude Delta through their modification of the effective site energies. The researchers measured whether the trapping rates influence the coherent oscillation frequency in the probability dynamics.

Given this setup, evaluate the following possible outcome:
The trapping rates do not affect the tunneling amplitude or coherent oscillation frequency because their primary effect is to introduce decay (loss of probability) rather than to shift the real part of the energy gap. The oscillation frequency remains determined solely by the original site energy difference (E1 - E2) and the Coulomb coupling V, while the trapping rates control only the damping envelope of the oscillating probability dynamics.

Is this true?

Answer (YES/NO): NO